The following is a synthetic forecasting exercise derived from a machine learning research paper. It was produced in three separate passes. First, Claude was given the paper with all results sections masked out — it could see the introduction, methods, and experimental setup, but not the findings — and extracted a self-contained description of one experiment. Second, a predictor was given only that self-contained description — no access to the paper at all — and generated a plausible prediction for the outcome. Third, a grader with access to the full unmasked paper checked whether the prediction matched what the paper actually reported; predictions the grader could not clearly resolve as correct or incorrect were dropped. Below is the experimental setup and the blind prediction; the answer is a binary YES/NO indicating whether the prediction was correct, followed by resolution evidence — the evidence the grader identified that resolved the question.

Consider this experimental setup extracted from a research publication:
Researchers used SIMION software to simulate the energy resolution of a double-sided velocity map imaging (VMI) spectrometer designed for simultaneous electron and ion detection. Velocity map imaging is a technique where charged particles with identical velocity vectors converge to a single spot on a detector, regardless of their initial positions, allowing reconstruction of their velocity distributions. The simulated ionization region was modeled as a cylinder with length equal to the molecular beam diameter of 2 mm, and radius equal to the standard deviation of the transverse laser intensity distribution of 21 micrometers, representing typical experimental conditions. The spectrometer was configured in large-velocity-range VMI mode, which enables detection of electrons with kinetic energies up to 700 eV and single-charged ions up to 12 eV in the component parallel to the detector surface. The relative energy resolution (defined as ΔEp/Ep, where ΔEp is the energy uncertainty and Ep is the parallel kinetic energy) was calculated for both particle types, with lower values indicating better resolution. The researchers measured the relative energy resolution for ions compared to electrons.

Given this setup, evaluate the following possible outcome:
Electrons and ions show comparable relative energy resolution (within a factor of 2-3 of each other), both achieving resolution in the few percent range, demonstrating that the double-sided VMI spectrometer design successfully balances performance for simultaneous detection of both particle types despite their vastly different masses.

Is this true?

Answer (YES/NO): NO